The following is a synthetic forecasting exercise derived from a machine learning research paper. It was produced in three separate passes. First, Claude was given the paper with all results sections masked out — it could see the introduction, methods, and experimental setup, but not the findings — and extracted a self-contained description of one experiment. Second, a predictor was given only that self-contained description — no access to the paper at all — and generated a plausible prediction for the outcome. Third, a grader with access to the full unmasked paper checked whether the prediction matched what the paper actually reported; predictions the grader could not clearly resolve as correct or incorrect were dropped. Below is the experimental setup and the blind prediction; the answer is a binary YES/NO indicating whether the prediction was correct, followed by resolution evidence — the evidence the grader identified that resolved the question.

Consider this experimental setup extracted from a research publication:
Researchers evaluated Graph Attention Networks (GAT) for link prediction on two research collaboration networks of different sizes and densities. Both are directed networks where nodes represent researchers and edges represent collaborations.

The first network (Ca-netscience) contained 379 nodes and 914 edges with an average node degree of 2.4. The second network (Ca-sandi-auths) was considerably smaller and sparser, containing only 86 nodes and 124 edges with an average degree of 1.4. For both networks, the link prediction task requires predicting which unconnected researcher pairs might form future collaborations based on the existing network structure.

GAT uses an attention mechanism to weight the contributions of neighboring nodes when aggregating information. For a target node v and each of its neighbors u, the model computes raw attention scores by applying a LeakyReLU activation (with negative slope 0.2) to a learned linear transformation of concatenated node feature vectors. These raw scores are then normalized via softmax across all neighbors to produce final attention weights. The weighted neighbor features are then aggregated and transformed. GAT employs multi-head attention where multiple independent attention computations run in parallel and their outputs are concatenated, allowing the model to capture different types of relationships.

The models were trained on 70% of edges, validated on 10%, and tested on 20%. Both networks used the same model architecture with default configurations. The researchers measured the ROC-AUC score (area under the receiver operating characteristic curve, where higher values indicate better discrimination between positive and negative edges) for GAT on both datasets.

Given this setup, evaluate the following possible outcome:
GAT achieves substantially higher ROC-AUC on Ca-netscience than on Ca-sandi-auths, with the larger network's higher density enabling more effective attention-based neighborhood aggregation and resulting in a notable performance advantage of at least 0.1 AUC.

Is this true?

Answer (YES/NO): NO